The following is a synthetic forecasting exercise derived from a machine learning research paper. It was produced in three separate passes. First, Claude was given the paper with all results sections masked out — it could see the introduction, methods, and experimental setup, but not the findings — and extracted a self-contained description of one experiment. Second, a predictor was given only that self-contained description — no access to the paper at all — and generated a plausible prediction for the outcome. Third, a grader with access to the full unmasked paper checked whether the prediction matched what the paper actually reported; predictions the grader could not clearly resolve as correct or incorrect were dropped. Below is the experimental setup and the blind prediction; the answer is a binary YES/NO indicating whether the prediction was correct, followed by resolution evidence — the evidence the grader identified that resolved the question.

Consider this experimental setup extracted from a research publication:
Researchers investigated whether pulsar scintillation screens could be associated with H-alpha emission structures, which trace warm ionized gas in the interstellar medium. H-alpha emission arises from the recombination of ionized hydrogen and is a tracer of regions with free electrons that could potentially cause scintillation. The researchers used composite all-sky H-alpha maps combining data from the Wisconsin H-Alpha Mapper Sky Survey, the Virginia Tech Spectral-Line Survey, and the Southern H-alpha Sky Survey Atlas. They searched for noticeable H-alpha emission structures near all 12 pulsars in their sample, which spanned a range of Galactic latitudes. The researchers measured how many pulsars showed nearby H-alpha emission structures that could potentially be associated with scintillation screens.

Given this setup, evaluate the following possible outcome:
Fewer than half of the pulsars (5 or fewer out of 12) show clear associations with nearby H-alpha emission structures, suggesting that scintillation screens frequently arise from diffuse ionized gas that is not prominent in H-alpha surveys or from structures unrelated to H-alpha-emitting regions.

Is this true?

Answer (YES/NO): YES